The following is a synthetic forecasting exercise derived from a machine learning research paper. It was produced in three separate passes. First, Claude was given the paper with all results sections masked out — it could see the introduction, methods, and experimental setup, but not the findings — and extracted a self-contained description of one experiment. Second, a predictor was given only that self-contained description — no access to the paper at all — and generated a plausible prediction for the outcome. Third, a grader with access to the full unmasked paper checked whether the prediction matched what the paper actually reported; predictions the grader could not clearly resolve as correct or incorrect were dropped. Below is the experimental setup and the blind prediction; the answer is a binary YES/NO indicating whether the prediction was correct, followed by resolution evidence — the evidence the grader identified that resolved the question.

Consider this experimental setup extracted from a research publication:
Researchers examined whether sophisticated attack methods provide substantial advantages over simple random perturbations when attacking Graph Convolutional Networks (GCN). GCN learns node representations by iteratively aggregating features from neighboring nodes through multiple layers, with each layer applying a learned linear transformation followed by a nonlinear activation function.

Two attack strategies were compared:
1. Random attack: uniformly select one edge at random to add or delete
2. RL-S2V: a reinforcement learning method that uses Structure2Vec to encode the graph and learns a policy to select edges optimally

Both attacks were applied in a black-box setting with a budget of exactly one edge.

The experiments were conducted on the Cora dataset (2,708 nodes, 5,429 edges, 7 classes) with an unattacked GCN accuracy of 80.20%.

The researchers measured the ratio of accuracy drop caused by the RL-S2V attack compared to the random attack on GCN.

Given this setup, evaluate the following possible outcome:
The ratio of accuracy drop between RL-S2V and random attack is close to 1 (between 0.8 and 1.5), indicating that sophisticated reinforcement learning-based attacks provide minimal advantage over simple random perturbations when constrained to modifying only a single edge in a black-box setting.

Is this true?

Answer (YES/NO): NO